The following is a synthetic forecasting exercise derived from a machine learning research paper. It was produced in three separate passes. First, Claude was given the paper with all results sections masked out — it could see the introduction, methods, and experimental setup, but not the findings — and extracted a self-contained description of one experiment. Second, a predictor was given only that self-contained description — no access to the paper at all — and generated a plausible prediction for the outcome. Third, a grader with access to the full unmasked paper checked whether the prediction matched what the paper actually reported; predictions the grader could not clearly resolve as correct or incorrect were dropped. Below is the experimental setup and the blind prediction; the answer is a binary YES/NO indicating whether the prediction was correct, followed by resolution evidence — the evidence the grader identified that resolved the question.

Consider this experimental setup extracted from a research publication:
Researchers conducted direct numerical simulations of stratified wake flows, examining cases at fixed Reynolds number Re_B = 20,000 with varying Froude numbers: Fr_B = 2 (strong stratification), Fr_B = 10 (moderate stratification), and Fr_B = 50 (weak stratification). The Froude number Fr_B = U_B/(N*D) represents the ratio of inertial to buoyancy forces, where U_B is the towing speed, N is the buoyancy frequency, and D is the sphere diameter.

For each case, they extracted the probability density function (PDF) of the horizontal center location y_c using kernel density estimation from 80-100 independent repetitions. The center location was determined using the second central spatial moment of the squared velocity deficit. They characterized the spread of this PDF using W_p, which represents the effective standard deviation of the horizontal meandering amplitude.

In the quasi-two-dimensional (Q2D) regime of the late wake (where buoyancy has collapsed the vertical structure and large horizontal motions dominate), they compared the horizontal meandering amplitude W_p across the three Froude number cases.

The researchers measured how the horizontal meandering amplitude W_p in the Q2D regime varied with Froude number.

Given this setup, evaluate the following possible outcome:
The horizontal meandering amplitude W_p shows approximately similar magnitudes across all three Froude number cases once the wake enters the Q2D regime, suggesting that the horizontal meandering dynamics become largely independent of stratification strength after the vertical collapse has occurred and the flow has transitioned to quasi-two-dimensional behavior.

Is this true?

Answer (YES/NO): YES